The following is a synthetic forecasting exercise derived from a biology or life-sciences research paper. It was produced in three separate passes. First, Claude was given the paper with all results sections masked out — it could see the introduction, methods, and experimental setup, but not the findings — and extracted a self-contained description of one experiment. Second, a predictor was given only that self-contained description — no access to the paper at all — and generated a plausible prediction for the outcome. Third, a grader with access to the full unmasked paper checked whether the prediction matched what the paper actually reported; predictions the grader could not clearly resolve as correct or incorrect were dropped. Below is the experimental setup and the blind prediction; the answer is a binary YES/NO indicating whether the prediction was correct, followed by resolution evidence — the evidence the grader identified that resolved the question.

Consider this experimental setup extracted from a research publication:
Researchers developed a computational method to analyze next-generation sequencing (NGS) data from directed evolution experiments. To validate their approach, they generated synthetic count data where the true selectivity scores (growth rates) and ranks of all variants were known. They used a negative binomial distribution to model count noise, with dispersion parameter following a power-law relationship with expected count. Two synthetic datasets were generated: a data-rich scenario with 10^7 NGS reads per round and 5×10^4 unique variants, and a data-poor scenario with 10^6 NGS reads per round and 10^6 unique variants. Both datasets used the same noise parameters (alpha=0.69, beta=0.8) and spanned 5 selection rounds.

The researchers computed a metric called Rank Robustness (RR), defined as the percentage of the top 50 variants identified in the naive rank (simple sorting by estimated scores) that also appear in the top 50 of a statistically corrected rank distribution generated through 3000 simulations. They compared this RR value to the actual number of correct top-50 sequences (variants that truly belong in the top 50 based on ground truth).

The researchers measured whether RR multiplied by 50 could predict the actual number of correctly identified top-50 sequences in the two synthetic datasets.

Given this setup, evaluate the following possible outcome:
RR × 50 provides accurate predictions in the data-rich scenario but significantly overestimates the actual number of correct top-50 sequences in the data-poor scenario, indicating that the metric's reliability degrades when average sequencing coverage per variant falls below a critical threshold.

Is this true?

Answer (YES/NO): NO